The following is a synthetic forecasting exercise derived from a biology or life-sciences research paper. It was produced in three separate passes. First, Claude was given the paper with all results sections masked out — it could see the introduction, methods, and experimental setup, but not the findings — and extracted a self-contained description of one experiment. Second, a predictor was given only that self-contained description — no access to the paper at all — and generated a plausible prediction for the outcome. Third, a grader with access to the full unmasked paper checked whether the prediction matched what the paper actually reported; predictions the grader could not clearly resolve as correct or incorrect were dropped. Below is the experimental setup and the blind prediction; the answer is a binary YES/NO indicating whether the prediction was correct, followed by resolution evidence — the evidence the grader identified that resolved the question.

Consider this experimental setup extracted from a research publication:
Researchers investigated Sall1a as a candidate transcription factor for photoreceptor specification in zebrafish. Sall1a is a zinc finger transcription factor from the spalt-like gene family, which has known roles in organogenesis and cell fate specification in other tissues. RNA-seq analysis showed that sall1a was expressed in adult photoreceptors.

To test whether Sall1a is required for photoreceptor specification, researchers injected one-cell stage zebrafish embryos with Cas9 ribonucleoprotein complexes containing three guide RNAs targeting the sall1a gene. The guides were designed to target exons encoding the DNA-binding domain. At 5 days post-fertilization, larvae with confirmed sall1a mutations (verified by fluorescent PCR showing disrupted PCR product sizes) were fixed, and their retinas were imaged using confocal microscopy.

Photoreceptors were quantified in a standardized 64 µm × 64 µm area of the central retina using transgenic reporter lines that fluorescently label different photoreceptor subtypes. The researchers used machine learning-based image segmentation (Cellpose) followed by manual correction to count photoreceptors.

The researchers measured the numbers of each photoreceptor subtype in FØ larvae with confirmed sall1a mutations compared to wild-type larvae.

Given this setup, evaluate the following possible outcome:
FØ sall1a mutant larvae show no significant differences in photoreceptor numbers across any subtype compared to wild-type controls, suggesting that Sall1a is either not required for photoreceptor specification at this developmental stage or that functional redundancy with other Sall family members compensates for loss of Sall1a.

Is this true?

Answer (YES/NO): YES